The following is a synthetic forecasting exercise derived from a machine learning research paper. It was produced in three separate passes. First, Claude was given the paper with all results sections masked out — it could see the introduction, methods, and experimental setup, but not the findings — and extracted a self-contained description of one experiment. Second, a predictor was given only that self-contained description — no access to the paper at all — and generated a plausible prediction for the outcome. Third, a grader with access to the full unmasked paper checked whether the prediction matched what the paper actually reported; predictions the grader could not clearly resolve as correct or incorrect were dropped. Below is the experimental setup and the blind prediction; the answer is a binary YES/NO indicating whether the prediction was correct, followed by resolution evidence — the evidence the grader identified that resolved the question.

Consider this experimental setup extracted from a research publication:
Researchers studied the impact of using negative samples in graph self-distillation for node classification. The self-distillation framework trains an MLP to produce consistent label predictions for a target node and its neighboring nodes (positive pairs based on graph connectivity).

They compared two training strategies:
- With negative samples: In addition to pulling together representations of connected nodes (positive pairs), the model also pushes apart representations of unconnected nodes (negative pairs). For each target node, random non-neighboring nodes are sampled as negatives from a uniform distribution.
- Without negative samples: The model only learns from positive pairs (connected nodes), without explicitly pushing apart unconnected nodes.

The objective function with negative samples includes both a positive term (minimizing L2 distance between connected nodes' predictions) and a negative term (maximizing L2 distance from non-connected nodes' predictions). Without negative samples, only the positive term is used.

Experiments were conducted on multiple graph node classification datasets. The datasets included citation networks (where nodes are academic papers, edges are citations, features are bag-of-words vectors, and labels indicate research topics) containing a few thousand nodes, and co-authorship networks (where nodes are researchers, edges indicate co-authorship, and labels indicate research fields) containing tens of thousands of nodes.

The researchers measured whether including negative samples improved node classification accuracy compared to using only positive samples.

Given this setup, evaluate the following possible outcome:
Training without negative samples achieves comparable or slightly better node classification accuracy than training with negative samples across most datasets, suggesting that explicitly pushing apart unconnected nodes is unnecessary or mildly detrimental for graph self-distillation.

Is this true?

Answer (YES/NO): NO